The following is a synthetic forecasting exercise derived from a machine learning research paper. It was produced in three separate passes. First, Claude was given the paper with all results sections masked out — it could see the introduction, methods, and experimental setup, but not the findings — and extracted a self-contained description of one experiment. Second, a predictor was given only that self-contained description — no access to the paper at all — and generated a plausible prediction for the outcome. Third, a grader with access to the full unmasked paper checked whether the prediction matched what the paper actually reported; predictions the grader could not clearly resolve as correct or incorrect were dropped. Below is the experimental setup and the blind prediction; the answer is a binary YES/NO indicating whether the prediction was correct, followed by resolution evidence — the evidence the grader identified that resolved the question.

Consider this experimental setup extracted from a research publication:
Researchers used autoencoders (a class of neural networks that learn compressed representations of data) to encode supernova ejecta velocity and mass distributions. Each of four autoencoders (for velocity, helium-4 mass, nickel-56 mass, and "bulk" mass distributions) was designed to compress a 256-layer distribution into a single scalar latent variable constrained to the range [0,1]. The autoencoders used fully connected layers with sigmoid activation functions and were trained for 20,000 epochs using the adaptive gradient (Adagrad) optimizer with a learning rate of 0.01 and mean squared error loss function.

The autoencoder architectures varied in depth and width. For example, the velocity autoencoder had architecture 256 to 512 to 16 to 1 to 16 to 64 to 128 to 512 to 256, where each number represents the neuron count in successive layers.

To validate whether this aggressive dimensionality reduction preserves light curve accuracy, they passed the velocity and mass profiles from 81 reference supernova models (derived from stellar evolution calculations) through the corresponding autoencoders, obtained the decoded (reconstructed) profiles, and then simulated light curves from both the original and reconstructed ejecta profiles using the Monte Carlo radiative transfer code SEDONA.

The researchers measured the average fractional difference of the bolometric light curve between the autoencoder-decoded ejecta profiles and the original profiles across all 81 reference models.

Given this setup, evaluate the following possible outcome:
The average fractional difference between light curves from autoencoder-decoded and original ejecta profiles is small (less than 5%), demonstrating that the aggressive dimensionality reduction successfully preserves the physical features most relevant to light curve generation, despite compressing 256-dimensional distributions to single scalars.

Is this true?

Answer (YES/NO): YES